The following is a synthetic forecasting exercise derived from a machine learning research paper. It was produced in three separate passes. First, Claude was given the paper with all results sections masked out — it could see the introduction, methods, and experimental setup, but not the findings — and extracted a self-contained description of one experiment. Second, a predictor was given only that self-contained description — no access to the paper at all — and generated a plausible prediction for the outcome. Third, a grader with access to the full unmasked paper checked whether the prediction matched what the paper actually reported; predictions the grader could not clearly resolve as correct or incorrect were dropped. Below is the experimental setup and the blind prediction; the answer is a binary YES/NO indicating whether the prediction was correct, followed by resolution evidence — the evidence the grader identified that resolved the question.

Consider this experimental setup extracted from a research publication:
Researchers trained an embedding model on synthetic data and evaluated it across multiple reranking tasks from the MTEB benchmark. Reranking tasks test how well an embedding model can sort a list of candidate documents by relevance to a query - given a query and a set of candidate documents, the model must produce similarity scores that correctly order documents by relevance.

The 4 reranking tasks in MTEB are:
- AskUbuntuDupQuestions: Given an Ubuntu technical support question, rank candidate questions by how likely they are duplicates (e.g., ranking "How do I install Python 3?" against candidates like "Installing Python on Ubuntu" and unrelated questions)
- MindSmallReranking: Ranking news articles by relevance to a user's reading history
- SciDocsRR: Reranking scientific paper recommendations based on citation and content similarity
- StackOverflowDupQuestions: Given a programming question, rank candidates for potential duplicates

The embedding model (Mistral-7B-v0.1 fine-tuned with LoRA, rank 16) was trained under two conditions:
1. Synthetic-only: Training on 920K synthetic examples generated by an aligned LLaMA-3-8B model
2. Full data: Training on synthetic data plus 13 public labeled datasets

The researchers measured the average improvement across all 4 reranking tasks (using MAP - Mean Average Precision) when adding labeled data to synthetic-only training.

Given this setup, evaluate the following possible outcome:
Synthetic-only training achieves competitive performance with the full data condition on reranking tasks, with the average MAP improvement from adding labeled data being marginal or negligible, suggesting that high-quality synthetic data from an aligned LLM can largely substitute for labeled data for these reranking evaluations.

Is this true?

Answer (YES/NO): YES